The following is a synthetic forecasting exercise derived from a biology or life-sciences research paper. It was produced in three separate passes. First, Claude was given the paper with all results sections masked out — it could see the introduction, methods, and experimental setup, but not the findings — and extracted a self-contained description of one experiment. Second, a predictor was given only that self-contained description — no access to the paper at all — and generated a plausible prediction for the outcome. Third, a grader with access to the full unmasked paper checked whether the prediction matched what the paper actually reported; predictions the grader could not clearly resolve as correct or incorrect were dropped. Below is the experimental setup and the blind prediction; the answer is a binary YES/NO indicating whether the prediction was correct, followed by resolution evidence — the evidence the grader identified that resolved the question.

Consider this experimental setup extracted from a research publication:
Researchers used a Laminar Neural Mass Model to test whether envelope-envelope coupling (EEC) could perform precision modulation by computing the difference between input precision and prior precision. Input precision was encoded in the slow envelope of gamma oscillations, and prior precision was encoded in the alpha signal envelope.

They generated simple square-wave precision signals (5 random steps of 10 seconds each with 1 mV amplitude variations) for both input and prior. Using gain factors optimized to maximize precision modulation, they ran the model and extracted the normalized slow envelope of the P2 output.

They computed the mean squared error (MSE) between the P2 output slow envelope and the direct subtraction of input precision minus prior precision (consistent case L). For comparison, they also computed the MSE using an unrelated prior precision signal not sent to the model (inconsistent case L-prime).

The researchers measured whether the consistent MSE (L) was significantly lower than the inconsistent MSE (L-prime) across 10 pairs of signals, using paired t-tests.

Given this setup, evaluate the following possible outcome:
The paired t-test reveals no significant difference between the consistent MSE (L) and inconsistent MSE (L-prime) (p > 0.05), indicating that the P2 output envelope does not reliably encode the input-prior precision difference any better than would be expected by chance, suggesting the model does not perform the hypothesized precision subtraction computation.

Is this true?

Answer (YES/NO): NO